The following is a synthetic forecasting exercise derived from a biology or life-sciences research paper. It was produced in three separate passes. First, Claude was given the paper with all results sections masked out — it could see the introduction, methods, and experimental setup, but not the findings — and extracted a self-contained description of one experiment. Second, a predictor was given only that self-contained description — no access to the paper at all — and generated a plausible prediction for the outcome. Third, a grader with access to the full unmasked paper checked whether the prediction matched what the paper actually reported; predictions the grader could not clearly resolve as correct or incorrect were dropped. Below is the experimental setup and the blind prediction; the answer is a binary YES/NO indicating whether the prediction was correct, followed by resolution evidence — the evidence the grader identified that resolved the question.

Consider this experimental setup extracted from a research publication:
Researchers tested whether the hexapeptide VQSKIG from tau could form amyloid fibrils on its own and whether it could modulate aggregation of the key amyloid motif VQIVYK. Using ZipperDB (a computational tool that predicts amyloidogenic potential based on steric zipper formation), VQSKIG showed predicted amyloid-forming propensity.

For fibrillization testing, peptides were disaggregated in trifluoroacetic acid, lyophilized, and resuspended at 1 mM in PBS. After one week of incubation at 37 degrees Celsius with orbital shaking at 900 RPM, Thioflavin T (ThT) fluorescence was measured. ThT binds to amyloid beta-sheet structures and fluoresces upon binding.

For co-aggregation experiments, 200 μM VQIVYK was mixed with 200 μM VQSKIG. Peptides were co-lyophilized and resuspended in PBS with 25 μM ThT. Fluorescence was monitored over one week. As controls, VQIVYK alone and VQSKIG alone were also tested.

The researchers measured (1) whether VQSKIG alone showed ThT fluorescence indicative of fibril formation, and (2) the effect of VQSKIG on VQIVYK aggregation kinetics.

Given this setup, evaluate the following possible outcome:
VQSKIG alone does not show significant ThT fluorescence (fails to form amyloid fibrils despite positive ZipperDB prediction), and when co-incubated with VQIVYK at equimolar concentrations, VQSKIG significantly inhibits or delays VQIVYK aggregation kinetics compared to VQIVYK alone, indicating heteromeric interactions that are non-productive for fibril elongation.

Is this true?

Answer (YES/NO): YES